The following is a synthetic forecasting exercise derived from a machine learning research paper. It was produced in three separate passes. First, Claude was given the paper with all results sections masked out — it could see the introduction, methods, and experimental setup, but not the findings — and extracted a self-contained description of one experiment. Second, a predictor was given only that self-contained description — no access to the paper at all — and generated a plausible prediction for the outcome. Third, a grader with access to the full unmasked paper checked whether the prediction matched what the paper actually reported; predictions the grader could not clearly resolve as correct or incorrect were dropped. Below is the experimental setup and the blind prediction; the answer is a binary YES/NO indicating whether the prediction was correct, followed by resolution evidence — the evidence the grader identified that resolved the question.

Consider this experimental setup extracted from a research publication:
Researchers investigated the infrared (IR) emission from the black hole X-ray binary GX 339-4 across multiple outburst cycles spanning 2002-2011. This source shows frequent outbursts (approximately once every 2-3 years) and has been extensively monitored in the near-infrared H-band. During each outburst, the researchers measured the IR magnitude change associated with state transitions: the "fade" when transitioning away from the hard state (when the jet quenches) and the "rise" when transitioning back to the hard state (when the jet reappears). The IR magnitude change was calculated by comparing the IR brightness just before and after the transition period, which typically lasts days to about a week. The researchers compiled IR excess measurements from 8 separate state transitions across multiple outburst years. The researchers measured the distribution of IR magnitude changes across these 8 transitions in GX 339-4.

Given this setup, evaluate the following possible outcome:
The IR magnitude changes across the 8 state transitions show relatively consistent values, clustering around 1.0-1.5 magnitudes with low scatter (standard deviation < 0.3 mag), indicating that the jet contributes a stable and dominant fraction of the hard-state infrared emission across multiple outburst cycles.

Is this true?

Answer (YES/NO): NO